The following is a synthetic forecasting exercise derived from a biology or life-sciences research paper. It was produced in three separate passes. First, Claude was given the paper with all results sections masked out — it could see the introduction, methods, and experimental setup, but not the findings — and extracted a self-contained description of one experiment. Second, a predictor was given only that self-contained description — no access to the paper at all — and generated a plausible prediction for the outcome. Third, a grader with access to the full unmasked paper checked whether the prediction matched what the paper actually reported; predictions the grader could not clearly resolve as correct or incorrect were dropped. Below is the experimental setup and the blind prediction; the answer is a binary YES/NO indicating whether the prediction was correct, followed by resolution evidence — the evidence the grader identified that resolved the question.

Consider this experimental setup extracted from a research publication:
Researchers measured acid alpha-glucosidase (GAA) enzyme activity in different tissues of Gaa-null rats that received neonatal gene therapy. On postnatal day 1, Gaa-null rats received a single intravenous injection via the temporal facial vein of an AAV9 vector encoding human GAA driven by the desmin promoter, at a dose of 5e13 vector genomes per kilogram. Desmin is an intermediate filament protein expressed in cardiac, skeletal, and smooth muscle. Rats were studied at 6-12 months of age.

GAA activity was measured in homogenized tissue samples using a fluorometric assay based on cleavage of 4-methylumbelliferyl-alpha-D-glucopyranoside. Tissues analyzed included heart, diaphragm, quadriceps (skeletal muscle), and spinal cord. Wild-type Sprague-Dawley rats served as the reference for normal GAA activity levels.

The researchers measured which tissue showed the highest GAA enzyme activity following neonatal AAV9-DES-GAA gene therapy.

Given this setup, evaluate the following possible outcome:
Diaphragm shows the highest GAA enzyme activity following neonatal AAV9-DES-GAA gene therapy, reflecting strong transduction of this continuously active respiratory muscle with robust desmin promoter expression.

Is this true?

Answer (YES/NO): NO